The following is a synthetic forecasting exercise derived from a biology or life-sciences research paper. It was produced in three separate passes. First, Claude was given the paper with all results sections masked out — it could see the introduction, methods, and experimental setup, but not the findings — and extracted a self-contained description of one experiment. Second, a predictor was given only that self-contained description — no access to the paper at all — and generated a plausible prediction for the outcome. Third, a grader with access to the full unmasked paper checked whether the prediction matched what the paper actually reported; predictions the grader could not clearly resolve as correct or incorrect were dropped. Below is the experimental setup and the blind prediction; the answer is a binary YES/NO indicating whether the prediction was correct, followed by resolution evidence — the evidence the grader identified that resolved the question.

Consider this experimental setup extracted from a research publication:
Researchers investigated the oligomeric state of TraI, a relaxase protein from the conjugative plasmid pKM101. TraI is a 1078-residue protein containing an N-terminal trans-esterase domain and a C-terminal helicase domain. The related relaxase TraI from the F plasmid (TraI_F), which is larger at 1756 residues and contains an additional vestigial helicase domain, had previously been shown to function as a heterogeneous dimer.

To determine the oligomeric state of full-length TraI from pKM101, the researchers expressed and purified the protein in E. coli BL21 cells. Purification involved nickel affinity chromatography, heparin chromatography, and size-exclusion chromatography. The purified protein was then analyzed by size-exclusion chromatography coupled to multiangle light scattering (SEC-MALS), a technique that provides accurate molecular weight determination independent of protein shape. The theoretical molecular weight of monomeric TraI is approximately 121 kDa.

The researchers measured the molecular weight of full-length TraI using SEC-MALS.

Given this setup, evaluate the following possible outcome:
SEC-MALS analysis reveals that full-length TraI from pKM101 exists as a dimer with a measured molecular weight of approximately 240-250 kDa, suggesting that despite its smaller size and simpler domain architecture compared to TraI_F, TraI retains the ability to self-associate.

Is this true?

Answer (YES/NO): NO